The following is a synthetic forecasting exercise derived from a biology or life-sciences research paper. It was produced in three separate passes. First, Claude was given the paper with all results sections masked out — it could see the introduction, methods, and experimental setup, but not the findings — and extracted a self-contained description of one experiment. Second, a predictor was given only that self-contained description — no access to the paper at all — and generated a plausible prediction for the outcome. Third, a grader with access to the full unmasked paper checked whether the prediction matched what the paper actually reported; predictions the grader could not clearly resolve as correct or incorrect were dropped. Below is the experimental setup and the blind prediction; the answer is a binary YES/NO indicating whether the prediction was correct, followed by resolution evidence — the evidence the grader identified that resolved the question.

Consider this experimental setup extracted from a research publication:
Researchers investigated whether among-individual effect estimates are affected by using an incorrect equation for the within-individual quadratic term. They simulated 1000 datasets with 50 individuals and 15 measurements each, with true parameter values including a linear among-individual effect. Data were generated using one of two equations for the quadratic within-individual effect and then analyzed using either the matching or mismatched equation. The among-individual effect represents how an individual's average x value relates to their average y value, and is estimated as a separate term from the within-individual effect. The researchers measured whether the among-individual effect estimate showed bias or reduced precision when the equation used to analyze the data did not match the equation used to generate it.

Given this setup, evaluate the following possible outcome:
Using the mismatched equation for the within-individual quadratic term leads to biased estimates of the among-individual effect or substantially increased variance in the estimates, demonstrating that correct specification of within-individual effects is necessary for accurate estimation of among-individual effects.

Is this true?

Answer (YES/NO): NO